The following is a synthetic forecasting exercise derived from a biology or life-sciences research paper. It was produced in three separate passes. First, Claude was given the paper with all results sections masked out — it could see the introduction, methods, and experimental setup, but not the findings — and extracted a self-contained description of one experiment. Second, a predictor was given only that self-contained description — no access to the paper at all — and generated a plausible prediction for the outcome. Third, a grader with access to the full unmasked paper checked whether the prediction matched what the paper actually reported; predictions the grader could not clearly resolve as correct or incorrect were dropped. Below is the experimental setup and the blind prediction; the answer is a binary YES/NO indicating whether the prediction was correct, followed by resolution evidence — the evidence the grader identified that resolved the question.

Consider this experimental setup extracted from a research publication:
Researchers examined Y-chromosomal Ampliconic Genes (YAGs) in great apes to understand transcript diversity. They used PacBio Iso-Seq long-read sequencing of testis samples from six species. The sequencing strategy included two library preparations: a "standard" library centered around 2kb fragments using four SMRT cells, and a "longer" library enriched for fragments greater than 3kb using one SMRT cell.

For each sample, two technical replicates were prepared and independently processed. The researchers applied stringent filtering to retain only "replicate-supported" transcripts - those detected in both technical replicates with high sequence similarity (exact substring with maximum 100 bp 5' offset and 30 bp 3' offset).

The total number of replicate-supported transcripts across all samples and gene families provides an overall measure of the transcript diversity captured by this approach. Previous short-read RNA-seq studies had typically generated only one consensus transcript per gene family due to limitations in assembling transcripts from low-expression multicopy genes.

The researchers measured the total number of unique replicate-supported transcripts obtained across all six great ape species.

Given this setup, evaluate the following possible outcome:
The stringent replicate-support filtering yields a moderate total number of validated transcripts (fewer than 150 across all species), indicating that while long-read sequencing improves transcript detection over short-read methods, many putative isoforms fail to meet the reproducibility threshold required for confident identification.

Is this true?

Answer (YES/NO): NO